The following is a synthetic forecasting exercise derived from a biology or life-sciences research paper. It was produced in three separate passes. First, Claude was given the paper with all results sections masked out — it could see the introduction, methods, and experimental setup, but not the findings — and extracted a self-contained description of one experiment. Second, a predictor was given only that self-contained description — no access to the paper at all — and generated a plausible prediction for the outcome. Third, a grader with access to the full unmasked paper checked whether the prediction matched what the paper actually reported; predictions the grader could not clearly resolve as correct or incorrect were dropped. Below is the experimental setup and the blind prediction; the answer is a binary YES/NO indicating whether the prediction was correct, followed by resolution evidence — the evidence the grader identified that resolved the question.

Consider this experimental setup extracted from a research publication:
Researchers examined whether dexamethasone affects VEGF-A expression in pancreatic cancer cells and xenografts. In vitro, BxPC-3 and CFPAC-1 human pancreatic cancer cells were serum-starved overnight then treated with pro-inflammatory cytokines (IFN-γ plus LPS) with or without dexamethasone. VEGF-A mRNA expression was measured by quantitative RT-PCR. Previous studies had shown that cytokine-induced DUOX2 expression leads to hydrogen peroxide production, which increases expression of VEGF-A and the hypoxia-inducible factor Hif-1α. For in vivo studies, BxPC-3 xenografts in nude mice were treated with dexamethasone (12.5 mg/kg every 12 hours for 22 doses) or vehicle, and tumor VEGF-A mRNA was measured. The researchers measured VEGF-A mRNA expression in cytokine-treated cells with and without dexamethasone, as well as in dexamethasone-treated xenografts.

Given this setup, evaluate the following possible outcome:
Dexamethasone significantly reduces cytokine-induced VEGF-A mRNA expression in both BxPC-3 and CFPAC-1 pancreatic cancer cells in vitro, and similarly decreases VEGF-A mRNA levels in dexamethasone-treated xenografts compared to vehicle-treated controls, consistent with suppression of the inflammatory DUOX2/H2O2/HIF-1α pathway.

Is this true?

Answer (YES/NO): YES